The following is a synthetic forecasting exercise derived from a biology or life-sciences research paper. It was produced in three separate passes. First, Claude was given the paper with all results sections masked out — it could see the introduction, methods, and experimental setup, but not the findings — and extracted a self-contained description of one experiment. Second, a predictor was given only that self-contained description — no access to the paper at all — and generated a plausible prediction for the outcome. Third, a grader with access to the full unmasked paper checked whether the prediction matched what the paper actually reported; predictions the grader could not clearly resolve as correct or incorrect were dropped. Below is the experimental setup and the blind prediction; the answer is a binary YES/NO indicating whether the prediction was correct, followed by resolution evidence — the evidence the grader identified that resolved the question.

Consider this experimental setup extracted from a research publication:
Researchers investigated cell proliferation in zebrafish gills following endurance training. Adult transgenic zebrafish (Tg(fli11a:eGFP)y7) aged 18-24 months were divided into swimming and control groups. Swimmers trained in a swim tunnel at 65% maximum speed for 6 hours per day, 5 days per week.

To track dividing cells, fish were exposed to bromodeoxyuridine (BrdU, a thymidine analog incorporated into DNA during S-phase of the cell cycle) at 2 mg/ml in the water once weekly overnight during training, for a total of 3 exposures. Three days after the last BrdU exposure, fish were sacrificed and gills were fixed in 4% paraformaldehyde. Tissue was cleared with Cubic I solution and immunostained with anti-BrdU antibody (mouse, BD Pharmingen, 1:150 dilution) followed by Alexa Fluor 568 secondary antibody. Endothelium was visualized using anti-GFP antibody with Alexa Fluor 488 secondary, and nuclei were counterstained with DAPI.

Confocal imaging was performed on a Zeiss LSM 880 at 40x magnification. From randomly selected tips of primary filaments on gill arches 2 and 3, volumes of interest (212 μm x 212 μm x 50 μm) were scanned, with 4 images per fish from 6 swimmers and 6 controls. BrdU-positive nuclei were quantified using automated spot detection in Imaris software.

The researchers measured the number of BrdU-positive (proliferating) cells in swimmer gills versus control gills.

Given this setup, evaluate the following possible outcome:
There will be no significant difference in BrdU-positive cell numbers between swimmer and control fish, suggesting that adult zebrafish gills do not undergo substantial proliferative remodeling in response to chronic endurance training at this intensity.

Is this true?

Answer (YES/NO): NO